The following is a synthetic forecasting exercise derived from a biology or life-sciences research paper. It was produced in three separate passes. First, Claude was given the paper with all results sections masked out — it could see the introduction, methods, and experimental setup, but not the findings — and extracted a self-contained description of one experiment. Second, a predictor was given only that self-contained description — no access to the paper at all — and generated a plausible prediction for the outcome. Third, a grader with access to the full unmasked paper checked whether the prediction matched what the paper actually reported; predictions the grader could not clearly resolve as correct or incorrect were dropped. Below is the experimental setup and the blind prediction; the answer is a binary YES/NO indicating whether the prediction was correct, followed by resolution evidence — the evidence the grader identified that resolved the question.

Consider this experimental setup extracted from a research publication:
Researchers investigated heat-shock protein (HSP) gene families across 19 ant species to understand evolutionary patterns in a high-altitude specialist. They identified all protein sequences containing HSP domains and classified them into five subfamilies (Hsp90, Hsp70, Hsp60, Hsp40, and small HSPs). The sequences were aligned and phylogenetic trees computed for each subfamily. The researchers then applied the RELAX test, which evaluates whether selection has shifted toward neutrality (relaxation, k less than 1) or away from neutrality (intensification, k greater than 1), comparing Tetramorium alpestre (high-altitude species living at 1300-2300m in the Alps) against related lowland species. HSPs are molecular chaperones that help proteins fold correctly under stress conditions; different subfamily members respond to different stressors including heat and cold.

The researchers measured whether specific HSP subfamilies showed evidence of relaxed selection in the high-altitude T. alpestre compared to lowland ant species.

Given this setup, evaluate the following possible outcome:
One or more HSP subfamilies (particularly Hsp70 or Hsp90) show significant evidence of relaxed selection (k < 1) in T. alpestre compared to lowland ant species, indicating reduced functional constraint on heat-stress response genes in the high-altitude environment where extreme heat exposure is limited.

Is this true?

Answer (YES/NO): YES